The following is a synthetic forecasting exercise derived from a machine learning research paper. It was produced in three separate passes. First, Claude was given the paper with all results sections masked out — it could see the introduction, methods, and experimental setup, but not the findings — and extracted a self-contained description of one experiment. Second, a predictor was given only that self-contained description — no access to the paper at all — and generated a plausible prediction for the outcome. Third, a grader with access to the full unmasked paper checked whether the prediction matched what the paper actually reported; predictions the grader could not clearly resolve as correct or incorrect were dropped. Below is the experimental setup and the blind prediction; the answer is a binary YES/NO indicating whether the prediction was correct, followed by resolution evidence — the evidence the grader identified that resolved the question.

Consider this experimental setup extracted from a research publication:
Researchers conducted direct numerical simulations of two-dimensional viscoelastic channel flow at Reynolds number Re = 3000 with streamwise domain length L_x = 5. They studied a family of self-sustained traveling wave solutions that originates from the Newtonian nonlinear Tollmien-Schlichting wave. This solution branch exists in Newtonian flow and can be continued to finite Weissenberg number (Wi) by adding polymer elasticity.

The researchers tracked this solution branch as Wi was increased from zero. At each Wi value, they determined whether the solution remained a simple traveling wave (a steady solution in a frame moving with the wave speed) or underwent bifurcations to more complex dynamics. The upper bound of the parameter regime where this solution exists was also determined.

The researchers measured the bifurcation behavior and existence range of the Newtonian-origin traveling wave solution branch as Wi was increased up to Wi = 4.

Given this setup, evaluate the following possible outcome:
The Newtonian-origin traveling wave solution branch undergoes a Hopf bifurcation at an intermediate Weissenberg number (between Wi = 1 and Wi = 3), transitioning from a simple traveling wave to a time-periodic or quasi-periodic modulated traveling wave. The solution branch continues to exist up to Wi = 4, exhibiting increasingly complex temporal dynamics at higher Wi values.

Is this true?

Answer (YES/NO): NO